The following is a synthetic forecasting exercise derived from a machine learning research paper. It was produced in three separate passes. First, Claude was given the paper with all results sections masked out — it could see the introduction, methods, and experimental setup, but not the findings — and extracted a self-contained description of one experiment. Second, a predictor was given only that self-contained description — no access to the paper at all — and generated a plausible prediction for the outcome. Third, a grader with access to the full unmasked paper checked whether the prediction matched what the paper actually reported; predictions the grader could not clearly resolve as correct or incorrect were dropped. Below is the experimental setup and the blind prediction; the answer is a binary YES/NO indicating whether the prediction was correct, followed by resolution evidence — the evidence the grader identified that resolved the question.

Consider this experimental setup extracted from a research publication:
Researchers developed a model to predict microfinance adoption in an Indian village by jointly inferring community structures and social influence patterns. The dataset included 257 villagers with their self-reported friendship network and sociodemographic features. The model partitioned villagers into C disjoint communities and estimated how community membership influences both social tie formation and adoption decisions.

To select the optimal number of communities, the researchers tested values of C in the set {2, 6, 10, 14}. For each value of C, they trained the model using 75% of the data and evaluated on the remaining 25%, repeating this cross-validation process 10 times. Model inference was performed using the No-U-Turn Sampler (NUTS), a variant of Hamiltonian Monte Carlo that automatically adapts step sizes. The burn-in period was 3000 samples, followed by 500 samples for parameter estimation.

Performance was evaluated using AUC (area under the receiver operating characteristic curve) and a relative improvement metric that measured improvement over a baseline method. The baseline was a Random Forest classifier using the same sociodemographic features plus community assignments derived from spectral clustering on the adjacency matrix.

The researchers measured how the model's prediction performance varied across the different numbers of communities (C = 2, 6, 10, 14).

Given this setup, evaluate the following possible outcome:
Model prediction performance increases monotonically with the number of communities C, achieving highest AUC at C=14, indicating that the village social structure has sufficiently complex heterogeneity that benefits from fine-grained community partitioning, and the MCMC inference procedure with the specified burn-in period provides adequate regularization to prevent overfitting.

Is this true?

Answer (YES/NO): NO